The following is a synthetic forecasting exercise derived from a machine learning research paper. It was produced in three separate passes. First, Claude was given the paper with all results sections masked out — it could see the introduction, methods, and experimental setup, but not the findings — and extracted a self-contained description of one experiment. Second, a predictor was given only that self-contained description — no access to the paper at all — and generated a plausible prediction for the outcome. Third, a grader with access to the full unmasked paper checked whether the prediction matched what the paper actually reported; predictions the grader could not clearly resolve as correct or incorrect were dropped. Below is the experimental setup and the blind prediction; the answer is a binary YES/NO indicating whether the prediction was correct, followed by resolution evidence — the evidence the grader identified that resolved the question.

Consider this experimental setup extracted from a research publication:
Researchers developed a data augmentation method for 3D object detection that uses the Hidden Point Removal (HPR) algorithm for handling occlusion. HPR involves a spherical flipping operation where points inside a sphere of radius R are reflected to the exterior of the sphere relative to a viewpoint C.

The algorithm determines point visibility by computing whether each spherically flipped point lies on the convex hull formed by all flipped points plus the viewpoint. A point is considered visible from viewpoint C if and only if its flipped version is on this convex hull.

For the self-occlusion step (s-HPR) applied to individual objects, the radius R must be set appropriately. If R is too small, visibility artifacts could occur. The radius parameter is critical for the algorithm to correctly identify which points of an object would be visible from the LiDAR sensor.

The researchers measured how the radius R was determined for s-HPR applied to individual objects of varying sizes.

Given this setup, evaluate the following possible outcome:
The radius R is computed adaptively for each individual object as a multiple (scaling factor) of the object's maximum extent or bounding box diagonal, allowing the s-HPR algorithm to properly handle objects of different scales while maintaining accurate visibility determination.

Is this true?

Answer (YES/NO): YES